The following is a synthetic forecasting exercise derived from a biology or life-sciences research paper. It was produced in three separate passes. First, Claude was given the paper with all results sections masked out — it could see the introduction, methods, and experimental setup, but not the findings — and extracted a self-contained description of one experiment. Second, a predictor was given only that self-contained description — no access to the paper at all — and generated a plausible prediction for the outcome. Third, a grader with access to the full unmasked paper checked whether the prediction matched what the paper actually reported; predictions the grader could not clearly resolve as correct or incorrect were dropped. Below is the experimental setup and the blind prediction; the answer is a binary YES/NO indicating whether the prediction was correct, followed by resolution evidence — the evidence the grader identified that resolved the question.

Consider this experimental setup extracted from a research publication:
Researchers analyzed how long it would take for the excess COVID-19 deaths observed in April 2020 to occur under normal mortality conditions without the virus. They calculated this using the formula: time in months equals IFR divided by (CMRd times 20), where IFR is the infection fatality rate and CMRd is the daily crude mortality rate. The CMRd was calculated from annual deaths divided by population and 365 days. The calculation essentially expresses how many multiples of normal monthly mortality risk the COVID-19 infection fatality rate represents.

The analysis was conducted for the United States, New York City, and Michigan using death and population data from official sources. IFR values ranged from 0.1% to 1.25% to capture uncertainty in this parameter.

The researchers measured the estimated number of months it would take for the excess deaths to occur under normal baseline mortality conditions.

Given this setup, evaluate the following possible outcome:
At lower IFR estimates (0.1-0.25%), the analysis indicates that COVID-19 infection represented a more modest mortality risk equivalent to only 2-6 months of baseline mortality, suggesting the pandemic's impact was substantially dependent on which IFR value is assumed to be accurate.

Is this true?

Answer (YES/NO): NO